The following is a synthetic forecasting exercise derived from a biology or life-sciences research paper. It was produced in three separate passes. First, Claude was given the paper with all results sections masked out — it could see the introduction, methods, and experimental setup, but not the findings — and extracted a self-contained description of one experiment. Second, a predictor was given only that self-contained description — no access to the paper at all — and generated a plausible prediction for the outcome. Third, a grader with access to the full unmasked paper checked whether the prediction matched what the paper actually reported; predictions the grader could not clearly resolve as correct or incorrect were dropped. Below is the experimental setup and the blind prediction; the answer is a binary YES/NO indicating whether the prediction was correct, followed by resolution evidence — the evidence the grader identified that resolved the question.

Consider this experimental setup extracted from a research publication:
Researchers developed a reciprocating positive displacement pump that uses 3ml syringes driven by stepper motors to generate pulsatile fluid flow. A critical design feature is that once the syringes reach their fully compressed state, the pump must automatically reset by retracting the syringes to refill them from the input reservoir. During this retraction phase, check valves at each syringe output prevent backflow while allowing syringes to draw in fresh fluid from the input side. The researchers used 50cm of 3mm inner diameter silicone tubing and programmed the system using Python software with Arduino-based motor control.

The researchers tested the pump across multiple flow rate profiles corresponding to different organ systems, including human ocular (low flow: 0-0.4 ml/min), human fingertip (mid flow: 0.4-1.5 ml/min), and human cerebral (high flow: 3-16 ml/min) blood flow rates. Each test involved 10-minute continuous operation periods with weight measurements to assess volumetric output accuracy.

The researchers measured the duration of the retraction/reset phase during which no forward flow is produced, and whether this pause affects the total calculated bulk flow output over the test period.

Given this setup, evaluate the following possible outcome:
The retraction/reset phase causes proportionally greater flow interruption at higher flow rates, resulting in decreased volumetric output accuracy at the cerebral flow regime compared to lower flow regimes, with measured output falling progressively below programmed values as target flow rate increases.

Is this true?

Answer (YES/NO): NO